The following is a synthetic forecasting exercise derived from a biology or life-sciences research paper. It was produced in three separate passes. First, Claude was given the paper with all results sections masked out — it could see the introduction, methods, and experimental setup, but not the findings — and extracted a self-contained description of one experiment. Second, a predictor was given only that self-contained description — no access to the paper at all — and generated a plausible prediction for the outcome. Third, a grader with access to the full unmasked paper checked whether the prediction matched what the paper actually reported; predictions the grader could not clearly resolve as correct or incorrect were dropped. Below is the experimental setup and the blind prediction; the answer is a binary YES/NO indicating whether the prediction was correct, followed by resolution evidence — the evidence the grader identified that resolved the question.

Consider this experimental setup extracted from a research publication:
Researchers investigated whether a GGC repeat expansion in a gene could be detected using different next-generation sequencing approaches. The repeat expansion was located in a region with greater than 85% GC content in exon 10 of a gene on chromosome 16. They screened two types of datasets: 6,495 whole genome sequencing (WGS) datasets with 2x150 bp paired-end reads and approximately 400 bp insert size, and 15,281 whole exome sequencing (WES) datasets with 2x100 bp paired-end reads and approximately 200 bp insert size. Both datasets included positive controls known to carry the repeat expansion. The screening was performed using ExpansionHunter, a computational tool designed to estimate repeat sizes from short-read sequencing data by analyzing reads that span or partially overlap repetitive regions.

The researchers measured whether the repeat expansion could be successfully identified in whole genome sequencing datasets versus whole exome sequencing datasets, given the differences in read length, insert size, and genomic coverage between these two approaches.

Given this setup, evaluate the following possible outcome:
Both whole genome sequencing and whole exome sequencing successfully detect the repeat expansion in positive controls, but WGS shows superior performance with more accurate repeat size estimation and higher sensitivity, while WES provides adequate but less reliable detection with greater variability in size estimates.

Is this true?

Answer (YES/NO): NO